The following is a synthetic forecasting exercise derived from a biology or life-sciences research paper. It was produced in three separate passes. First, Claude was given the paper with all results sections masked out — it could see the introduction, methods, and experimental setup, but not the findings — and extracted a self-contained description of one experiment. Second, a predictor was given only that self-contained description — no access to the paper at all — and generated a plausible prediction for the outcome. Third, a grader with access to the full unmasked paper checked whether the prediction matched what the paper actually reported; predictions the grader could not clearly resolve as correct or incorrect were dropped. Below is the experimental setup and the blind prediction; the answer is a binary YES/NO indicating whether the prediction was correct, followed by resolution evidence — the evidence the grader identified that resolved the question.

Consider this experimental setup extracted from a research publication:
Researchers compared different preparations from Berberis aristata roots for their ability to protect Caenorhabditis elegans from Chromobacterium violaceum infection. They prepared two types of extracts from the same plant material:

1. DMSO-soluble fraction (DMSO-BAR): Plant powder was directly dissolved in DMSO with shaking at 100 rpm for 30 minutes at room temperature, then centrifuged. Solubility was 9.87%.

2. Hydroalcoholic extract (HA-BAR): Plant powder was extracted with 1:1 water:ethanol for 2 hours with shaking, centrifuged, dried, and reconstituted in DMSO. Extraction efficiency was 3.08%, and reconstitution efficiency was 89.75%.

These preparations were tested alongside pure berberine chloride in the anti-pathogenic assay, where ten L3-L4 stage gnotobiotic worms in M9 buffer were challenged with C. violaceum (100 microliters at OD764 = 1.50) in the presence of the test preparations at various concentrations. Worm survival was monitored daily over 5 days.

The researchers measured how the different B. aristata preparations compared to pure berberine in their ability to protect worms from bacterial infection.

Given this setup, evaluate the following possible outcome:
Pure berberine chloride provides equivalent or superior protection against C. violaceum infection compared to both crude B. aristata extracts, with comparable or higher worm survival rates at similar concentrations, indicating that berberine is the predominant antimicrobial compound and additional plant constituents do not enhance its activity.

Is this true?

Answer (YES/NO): YES